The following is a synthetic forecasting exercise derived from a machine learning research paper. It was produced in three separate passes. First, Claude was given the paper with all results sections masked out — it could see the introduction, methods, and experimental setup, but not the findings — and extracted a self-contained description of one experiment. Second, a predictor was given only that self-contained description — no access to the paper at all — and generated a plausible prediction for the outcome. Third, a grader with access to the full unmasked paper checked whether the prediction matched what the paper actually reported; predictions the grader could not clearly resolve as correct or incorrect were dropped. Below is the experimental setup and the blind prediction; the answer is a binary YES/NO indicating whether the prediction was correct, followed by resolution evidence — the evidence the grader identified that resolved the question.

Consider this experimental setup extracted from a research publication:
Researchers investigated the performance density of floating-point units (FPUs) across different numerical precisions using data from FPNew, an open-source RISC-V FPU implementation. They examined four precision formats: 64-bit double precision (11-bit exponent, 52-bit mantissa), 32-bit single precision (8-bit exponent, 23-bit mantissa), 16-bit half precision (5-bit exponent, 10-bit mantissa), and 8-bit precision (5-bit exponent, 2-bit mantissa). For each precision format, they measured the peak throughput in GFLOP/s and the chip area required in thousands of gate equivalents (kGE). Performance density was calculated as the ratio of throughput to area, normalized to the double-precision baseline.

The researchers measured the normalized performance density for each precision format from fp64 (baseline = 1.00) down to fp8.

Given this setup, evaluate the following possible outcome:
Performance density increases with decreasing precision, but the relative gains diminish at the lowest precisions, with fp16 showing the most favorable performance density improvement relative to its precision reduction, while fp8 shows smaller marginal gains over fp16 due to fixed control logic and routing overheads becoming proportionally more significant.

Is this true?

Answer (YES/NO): NO